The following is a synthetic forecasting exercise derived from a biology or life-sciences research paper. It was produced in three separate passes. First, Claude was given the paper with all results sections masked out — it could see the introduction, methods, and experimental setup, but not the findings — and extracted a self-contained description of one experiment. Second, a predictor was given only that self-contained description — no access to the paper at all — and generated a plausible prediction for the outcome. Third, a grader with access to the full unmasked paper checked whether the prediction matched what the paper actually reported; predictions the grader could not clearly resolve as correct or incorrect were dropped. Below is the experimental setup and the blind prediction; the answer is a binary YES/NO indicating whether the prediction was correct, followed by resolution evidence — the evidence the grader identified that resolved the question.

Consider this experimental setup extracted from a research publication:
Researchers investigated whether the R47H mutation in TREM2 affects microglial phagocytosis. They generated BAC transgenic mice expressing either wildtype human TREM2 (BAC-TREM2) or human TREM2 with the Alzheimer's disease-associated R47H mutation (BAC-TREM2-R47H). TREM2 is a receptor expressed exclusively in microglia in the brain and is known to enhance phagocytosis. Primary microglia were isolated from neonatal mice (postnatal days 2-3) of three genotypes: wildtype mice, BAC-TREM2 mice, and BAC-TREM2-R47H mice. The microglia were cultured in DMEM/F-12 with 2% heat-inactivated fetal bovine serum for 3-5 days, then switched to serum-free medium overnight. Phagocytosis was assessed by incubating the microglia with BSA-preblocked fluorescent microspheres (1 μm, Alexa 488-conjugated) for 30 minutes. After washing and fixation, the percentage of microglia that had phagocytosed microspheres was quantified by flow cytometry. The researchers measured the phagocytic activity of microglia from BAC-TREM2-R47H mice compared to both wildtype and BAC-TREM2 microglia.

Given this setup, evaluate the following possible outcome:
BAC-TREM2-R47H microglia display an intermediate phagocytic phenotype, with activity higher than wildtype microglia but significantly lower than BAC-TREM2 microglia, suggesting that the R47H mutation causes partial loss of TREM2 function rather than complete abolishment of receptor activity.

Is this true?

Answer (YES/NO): NO